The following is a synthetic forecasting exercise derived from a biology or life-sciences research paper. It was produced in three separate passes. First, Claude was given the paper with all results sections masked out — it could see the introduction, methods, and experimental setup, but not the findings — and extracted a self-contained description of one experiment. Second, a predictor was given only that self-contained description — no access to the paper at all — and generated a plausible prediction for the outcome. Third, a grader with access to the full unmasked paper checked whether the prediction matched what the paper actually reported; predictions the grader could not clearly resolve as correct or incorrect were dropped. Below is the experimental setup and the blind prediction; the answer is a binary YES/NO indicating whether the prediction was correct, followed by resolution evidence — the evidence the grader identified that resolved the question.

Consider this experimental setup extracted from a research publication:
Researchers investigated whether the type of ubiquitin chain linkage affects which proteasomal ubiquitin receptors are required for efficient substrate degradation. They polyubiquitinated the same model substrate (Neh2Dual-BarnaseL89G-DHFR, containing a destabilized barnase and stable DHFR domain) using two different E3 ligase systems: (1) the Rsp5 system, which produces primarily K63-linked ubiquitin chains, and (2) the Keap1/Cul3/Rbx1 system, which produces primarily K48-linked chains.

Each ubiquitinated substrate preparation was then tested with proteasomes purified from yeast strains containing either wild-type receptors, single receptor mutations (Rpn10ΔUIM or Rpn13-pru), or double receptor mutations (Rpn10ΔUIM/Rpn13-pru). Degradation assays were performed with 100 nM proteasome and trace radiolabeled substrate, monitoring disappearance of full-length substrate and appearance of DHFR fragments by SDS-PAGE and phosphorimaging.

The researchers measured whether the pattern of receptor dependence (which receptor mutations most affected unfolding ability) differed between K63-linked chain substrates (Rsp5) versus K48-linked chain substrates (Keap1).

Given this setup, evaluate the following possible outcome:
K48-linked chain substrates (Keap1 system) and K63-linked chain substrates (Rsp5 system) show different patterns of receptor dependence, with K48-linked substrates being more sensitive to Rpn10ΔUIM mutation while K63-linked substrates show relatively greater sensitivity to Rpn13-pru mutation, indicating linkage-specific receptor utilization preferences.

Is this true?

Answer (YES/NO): NO